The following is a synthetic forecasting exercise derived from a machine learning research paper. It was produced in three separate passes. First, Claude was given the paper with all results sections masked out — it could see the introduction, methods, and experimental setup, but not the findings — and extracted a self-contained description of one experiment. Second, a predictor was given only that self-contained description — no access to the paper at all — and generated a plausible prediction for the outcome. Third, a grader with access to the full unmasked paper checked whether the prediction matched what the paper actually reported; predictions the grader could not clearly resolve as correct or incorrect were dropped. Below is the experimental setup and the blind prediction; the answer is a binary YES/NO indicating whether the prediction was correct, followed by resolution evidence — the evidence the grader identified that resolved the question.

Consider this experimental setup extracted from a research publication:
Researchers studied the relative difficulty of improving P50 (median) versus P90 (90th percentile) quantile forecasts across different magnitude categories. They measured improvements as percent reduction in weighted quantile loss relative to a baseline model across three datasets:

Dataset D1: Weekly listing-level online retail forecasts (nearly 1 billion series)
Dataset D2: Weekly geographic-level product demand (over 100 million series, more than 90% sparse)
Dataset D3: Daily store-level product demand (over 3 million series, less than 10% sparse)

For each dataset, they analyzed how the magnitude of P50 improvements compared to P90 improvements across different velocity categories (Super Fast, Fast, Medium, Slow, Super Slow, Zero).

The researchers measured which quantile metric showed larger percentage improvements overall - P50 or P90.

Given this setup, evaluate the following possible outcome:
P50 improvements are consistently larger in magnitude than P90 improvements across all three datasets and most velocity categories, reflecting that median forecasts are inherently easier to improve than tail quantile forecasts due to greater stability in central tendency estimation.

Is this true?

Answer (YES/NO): NO